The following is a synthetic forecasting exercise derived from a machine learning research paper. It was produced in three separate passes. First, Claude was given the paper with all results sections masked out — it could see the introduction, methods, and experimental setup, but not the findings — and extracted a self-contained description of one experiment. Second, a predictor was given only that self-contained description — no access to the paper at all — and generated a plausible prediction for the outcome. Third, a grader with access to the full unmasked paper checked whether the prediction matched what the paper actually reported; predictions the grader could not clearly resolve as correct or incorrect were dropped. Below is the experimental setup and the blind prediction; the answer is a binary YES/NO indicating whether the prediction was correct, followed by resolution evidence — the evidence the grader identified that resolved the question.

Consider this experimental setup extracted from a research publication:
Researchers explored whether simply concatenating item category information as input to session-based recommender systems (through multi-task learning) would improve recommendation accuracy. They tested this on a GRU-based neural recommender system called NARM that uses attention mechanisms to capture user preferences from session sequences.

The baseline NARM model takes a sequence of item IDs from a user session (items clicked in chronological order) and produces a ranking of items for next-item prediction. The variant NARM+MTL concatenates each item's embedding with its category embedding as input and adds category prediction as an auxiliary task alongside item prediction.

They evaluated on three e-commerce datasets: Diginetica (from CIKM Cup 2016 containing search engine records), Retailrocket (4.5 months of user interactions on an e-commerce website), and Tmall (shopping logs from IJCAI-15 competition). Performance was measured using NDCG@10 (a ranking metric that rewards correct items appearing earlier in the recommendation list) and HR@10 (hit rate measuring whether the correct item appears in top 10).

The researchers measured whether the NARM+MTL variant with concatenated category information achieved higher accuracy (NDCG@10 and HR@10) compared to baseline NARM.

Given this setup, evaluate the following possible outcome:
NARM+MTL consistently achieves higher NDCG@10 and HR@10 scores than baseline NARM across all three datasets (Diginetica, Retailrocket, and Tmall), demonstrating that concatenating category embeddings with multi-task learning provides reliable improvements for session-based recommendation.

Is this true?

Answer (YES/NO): NO